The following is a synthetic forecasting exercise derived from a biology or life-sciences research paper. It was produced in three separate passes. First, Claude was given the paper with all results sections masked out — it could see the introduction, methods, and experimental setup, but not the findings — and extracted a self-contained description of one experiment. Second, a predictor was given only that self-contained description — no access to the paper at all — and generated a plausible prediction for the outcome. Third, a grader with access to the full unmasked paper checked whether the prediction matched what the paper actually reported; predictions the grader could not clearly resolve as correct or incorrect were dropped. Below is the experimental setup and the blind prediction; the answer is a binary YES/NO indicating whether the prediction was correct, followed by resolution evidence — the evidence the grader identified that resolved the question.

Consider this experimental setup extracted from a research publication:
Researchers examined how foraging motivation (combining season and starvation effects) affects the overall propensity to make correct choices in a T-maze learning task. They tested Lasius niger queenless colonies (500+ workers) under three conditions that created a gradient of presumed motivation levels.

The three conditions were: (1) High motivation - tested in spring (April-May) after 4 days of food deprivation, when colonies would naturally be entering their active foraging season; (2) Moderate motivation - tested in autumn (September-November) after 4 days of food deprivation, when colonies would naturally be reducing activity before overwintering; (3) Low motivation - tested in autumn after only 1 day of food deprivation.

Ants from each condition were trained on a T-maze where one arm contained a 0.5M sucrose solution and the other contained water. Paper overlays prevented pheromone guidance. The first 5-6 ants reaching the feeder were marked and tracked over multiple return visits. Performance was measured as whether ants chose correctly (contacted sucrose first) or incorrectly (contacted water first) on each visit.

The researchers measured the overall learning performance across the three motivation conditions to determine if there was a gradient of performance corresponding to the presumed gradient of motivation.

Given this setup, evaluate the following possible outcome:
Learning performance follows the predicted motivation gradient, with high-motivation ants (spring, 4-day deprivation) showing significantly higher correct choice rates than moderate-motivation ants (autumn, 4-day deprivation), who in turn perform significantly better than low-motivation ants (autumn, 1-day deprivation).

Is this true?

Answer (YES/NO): NO